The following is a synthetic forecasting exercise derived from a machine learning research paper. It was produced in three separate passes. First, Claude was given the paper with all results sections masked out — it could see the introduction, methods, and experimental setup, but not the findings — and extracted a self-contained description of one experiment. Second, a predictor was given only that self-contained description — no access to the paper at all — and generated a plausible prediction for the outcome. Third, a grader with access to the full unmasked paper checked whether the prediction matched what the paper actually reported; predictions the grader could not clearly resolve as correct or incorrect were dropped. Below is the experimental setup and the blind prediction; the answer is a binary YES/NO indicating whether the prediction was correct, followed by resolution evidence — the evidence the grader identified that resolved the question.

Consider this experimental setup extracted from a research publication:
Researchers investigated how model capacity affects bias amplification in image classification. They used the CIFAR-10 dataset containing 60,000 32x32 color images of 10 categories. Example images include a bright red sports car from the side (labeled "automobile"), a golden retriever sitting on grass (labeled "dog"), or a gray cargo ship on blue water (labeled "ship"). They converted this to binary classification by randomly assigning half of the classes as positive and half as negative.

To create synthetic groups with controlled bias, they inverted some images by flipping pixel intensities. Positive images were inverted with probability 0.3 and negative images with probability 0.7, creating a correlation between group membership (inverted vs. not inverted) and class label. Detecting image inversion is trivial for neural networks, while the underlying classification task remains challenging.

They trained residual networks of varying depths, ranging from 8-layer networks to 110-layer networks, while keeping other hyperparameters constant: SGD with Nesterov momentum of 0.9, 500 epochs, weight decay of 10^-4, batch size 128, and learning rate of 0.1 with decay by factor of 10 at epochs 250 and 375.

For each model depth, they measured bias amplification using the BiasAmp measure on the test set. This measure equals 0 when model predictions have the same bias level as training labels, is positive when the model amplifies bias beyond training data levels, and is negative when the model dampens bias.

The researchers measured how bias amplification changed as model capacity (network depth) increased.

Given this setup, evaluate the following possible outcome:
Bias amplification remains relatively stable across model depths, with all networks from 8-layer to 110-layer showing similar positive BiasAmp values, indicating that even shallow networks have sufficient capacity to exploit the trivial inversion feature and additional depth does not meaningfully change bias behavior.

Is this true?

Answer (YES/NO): NO